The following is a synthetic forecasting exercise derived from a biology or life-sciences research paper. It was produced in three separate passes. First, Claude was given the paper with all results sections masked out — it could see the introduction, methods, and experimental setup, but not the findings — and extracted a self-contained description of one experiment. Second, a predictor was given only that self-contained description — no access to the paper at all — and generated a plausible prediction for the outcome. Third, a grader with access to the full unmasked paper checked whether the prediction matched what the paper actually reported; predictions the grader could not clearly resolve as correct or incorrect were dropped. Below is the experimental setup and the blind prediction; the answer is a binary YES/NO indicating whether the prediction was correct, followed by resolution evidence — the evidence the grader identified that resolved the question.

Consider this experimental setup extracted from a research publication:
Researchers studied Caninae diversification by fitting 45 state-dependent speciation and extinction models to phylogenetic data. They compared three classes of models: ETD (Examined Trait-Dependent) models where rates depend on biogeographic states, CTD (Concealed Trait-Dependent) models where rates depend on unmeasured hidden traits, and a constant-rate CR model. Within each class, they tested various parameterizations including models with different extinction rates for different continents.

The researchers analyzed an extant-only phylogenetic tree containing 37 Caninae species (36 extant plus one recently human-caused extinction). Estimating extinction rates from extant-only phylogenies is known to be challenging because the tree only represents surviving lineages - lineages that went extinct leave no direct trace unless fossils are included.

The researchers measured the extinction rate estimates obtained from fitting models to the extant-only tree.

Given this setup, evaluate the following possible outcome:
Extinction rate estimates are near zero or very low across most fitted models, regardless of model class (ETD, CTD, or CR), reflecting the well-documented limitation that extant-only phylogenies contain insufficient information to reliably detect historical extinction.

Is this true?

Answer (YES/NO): YES